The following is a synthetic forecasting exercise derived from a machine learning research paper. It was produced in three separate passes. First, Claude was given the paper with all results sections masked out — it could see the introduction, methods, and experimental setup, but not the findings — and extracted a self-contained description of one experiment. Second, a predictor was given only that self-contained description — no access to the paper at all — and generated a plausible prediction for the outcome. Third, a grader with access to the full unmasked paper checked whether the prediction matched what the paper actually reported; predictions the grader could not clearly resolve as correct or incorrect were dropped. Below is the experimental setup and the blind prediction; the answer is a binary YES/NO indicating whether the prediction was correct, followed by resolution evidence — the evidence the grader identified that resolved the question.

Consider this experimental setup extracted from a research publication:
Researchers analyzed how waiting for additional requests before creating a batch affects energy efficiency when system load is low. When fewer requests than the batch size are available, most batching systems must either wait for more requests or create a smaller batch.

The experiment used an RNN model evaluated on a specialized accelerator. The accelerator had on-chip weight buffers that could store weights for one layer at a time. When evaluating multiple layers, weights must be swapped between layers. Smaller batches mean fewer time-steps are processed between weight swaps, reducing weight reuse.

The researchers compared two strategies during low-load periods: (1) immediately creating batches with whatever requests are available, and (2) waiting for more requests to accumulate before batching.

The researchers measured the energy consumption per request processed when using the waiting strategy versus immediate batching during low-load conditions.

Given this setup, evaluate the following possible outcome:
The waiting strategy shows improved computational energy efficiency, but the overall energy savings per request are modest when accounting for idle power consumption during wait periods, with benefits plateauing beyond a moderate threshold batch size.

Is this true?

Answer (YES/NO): NO